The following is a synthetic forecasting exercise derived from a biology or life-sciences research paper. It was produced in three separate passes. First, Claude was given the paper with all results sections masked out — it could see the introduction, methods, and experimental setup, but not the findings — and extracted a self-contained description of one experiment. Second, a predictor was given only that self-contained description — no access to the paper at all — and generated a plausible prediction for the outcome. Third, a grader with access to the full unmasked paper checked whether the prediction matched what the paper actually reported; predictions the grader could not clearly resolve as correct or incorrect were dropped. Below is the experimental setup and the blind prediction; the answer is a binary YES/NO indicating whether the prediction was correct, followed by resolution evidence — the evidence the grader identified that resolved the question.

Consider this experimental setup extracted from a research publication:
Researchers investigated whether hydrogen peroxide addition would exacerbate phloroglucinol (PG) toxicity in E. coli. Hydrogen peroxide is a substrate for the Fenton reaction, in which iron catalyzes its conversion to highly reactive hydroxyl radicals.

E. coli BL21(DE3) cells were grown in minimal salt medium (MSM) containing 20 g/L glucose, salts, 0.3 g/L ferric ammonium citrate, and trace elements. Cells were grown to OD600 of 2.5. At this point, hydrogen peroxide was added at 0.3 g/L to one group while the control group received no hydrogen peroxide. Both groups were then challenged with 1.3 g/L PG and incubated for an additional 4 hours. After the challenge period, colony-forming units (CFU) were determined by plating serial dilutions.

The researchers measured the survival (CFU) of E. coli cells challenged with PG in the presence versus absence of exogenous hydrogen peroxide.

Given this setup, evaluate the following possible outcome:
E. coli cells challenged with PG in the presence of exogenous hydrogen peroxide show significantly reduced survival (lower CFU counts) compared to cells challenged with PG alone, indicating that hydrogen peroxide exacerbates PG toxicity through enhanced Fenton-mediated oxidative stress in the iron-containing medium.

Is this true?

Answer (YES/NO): YES